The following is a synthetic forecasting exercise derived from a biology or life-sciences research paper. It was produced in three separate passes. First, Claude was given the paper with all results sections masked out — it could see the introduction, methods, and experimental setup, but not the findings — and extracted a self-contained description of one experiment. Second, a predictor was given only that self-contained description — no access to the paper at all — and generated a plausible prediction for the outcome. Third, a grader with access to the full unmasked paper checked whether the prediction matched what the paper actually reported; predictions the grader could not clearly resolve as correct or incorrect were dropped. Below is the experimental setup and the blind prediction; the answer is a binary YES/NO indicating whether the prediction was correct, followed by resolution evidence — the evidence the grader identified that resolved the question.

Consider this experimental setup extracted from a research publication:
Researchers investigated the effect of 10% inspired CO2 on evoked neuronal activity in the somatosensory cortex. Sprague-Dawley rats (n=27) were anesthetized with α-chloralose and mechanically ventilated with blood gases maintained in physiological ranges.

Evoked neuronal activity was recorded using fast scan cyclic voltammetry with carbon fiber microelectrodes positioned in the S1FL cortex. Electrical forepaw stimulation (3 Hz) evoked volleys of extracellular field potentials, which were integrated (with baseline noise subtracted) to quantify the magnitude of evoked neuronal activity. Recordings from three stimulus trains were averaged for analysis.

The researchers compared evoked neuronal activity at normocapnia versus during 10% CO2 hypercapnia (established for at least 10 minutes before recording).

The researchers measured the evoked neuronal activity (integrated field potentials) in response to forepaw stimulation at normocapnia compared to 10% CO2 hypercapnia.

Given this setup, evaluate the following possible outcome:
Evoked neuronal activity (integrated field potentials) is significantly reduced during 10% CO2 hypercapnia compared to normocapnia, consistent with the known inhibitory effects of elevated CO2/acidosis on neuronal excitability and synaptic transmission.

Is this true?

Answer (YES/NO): YES